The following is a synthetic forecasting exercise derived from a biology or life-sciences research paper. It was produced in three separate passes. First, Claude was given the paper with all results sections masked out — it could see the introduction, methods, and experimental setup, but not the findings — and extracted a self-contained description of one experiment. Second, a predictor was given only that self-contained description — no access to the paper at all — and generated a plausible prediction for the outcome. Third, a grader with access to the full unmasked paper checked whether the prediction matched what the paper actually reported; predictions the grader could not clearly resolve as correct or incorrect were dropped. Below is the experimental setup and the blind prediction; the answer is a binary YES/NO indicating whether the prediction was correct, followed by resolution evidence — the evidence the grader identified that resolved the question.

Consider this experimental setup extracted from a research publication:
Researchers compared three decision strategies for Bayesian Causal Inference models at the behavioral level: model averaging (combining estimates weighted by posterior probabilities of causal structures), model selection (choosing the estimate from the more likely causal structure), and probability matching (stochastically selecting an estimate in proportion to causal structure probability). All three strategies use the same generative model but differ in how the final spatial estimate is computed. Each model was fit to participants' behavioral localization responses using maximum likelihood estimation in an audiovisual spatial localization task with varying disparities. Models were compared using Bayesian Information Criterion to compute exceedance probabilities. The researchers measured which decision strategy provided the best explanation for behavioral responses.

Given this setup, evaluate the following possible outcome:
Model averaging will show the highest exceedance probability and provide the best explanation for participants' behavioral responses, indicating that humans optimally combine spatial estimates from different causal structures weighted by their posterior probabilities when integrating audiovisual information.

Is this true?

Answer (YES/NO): YES